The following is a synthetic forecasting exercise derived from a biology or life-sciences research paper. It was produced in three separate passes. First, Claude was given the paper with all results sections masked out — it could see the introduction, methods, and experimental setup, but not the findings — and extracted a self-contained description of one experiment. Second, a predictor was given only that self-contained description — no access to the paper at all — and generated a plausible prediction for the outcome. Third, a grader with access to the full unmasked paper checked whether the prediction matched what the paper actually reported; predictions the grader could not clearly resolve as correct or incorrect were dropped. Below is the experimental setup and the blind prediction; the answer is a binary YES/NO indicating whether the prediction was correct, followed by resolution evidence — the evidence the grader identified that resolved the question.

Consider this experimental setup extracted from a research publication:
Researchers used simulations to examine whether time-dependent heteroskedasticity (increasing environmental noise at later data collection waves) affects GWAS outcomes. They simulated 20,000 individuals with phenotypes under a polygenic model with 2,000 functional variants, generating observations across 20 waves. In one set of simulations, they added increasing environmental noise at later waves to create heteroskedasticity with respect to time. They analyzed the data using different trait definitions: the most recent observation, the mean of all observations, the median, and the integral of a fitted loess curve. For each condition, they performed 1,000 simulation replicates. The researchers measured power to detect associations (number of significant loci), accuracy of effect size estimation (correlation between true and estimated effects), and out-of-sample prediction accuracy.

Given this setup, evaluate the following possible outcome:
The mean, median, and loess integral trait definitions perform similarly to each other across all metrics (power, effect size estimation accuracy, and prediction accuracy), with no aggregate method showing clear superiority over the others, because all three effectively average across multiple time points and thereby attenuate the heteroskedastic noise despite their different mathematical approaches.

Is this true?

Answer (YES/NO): NO